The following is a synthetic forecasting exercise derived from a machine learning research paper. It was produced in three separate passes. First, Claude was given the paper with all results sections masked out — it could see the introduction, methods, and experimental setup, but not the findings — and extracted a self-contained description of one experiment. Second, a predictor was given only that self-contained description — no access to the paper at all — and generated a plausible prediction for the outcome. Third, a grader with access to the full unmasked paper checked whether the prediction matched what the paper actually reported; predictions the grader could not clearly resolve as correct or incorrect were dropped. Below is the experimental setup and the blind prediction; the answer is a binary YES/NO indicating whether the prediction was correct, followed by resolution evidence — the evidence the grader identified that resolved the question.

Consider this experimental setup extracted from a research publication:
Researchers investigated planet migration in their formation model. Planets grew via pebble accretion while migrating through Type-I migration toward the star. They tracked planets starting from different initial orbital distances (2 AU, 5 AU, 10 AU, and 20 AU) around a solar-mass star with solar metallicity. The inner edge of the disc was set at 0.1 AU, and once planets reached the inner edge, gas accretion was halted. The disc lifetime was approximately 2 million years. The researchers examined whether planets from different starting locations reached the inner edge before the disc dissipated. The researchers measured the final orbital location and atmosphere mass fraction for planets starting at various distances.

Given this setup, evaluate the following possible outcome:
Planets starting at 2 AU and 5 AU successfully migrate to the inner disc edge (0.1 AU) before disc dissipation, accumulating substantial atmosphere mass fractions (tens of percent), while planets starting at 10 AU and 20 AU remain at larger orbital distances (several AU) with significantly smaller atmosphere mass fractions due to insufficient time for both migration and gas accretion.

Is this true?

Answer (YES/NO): NO